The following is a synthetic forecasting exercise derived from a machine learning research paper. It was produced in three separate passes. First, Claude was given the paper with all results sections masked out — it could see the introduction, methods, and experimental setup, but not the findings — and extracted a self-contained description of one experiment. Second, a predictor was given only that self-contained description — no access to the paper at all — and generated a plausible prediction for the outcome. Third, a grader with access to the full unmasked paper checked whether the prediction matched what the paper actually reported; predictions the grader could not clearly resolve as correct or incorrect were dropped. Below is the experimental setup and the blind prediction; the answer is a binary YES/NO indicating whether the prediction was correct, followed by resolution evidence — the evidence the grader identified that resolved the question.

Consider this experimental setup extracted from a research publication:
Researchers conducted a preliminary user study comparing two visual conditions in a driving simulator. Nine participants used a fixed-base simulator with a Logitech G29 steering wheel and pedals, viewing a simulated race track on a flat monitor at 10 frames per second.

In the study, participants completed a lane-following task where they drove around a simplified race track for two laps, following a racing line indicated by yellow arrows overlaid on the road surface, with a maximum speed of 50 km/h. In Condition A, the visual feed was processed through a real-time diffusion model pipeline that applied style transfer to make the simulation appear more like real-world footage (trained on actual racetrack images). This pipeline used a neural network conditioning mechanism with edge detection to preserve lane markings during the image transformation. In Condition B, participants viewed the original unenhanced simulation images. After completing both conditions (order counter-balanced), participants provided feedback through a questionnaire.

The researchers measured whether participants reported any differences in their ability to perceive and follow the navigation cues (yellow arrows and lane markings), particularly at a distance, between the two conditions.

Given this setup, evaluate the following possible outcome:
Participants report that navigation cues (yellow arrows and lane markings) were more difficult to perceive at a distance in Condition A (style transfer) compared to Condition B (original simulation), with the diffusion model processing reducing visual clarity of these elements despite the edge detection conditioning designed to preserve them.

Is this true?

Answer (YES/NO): YES